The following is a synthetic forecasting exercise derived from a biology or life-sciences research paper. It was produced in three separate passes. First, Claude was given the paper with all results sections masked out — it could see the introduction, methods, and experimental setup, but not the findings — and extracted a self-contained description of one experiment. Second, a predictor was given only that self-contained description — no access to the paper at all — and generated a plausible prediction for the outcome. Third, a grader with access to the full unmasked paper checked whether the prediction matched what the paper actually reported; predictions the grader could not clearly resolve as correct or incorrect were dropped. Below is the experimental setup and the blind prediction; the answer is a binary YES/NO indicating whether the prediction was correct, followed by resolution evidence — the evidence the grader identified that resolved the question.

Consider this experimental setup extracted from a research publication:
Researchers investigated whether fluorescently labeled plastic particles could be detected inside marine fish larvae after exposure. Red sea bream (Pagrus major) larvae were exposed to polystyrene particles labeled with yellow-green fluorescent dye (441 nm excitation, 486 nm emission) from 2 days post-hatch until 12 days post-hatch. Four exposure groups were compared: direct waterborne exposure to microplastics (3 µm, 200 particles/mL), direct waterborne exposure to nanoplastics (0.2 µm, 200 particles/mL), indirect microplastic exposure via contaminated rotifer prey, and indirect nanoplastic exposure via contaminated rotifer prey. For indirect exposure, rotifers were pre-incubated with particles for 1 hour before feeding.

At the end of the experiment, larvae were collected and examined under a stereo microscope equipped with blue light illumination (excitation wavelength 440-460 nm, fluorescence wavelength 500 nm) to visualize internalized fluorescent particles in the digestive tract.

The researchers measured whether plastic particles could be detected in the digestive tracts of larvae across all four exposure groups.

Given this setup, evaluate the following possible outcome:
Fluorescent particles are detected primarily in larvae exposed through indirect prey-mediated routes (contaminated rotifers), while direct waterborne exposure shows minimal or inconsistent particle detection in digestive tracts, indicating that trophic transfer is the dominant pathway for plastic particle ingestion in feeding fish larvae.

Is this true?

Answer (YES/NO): NO